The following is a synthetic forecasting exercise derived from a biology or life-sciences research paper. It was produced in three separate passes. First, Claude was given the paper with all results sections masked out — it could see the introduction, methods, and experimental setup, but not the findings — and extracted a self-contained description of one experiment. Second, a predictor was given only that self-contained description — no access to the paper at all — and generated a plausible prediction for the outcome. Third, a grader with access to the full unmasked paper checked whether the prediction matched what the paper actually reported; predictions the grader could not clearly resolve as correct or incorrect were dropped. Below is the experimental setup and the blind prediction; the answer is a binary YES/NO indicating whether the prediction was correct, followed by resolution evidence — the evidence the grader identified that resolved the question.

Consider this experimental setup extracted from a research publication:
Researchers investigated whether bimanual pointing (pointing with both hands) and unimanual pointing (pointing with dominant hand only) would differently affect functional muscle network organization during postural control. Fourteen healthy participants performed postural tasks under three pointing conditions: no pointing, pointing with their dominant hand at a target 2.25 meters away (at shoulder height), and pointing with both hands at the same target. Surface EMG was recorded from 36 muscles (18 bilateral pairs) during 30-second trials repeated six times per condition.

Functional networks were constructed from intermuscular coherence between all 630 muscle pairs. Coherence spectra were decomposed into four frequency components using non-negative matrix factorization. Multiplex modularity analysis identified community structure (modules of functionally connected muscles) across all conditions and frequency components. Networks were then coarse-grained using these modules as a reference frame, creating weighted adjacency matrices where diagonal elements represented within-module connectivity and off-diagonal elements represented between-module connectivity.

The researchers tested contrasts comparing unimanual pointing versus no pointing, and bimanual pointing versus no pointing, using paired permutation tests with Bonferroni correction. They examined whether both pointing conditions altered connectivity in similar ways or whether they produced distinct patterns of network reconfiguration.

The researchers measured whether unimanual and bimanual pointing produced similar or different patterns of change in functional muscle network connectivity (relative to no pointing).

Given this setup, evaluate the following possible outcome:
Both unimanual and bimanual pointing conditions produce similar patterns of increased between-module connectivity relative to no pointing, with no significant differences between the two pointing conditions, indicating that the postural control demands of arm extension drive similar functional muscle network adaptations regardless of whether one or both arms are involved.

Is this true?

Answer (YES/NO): NO